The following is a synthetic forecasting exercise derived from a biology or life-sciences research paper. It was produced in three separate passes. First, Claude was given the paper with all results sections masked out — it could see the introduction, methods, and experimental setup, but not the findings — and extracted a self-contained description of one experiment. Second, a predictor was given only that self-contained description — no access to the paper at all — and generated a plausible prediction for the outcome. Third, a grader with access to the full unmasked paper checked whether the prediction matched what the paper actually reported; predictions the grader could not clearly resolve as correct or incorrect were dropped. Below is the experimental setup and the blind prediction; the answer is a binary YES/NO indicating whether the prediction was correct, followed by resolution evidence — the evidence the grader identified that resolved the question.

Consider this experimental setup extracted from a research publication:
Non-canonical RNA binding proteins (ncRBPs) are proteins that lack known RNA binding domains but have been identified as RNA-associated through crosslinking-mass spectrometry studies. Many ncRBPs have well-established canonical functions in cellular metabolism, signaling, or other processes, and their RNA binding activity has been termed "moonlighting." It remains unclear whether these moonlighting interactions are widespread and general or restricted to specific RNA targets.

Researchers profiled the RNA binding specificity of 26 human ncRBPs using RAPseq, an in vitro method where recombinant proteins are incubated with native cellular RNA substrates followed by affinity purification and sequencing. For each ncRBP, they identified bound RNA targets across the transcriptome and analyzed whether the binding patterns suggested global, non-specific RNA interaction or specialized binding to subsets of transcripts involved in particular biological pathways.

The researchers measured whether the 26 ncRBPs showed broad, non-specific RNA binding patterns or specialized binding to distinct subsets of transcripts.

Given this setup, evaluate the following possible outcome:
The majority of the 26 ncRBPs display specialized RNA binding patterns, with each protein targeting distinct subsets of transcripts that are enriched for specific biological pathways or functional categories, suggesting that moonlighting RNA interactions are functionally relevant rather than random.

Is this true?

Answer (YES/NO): YES